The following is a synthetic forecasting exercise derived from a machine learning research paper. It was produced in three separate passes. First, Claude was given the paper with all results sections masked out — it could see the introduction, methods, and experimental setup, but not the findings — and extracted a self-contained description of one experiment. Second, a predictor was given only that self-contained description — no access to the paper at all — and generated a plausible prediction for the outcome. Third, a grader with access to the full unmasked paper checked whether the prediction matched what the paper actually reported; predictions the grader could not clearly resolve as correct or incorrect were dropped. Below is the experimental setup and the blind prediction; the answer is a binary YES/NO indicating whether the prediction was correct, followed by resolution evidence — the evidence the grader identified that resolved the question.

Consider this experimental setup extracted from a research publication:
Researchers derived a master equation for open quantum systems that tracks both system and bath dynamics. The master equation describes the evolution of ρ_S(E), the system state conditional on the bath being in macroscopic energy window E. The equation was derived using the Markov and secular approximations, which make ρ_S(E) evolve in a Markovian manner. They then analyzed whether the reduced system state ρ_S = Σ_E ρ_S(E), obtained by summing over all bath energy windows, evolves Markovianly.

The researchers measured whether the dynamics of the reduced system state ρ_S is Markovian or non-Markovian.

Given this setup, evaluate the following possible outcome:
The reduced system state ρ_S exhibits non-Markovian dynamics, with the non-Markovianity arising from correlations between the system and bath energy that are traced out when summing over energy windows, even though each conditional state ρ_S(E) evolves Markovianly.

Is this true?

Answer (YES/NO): YES